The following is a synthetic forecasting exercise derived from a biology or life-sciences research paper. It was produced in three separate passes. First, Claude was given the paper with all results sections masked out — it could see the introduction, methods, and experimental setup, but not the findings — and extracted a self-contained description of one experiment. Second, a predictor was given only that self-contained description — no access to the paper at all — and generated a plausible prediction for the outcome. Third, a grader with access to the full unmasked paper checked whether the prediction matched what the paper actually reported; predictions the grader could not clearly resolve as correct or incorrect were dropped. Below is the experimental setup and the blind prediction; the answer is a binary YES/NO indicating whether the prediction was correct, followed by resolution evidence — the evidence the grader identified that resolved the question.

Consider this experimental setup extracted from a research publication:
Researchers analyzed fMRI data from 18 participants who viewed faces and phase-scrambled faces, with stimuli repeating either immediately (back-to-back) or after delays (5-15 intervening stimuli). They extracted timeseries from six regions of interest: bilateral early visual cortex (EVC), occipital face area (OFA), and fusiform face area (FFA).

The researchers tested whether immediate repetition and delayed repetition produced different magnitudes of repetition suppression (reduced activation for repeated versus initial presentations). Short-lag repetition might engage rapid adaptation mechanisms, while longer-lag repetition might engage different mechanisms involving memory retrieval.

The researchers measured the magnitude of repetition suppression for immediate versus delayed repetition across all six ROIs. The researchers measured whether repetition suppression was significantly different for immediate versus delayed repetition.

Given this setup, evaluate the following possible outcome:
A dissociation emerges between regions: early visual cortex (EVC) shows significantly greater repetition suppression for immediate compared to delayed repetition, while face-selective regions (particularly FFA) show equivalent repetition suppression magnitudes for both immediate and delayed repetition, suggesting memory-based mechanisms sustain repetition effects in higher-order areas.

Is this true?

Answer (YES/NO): NO